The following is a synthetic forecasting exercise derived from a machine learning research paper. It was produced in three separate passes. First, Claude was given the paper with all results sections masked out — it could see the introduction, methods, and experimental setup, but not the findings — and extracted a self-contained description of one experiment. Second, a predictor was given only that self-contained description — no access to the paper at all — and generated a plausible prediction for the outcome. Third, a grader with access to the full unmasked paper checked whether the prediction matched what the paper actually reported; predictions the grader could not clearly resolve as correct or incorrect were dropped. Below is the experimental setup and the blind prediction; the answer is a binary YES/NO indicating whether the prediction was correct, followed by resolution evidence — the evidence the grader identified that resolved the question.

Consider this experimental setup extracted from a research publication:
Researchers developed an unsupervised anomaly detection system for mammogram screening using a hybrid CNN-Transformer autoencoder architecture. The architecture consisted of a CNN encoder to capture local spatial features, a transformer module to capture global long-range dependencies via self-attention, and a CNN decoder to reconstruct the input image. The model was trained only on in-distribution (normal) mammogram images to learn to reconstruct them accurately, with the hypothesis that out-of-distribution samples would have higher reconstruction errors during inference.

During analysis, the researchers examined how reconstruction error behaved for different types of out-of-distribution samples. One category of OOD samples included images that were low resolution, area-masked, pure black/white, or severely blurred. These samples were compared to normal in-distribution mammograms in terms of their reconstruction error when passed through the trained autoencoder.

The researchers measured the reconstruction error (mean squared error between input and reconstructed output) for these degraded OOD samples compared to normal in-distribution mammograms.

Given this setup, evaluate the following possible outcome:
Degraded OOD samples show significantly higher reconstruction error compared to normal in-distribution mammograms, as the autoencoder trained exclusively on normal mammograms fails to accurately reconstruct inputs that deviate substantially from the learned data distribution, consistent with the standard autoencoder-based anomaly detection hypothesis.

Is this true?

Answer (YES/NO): NO